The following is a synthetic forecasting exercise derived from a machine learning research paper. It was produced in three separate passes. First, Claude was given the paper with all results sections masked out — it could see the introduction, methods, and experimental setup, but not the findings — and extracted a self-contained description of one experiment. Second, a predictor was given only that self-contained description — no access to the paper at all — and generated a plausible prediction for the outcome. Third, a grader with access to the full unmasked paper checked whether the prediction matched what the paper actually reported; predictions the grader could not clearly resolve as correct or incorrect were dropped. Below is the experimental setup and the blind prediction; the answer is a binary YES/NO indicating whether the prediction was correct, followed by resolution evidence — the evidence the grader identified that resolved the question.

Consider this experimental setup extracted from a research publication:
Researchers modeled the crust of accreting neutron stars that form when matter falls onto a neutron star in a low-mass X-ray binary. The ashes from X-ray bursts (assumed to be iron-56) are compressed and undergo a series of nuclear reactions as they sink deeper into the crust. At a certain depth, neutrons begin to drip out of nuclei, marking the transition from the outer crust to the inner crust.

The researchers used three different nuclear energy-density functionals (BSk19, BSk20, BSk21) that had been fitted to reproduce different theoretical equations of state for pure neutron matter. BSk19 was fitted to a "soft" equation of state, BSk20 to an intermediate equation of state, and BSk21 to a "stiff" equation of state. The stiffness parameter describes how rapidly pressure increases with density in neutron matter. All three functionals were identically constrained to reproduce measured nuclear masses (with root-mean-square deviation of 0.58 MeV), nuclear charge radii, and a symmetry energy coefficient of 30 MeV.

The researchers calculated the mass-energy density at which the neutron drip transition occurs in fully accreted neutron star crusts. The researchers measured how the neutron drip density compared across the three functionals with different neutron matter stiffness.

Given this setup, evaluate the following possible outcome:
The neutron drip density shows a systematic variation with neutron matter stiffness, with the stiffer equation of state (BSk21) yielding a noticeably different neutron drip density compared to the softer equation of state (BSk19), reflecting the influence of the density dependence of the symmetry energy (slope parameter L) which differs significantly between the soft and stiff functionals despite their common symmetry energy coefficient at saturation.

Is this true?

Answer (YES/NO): NO